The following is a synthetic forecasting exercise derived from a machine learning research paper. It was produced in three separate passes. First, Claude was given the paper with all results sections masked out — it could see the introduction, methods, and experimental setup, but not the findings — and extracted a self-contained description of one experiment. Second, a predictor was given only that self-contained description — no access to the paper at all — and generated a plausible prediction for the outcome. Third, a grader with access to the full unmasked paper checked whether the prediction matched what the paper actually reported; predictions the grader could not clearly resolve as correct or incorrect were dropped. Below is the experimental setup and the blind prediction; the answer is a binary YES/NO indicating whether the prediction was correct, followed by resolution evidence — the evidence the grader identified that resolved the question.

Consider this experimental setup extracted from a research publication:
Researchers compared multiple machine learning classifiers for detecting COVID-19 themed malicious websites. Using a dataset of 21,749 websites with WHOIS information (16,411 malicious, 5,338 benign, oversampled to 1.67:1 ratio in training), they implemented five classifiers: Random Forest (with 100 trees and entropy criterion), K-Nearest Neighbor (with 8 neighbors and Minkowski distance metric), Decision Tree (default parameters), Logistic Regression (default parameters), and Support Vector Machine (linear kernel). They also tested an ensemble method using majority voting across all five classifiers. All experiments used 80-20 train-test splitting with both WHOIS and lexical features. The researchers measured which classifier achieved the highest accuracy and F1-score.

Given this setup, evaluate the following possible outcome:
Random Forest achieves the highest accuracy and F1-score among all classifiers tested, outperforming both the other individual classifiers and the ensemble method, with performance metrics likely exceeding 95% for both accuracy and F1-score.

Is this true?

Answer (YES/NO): YES